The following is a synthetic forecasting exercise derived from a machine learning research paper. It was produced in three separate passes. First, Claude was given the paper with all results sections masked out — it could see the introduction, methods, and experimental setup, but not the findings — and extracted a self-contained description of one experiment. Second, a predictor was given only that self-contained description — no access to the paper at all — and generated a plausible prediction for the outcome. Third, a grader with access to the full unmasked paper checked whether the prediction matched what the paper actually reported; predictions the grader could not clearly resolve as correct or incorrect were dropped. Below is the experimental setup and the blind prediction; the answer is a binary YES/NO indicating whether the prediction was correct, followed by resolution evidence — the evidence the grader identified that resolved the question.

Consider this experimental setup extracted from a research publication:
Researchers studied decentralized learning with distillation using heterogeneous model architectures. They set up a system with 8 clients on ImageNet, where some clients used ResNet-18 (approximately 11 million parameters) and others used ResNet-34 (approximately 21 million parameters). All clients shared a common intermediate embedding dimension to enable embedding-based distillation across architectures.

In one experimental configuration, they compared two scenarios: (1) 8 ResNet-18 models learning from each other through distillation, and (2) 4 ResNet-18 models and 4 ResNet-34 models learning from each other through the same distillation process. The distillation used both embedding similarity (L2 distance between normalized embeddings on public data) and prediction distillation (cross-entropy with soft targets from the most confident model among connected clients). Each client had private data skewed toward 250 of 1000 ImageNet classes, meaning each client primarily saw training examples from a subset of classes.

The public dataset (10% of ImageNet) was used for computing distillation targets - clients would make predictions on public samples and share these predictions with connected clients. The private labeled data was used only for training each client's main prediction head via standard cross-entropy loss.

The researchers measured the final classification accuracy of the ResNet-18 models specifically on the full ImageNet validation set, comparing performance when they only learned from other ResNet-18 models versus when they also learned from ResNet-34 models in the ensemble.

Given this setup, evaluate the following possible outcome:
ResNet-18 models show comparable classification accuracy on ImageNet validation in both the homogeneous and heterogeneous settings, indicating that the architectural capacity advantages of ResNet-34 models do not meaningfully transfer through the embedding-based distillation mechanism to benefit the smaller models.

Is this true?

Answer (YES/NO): NO